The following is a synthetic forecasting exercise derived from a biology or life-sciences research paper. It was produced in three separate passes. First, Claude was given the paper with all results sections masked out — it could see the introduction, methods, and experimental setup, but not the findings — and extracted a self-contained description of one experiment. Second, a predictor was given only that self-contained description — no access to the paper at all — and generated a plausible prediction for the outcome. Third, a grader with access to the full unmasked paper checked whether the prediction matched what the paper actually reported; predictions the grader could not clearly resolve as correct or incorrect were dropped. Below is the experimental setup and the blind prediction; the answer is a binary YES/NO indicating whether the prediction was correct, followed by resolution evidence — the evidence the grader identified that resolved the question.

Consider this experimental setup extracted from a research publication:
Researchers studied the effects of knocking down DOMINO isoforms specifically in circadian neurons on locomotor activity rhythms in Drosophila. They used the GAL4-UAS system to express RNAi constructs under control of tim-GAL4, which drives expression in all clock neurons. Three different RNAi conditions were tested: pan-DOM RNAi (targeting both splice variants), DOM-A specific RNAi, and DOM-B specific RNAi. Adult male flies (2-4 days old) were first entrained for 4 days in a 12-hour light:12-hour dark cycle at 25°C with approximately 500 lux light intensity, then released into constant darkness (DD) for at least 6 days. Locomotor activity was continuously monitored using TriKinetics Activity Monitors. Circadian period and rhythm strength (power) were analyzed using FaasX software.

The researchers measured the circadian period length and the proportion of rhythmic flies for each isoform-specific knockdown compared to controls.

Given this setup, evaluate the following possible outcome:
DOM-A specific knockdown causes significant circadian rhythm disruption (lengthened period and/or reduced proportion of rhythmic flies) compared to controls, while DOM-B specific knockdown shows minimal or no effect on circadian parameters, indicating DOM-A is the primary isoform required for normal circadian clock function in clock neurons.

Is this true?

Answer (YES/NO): NO